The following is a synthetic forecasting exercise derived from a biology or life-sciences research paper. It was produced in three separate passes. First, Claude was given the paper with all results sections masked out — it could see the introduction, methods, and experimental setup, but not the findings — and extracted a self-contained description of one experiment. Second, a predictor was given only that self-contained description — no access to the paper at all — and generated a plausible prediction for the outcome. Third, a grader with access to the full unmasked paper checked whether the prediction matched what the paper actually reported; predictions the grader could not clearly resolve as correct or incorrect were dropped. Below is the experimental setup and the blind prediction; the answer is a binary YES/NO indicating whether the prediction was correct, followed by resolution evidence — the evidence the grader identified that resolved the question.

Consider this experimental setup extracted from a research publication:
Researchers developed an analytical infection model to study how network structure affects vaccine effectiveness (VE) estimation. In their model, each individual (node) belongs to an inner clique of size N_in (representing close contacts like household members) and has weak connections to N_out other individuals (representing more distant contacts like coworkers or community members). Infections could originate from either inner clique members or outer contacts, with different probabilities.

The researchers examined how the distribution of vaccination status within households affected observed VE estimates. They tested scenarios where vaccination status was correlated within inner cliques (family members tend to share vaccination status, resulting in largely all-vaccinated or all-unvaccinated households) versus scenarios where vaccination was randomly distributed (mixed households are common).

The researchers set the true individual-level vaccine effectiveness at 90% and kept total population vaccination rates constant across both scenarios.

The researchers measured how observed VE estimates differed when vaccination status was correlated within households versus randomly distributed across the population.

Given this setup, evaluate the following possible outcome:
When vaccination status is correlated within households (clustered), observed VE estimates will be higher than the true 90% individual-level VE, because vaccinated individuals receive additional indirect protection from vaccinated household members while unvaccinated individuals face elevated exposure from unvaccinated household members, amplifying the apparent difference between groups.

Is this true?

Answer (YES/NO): YES